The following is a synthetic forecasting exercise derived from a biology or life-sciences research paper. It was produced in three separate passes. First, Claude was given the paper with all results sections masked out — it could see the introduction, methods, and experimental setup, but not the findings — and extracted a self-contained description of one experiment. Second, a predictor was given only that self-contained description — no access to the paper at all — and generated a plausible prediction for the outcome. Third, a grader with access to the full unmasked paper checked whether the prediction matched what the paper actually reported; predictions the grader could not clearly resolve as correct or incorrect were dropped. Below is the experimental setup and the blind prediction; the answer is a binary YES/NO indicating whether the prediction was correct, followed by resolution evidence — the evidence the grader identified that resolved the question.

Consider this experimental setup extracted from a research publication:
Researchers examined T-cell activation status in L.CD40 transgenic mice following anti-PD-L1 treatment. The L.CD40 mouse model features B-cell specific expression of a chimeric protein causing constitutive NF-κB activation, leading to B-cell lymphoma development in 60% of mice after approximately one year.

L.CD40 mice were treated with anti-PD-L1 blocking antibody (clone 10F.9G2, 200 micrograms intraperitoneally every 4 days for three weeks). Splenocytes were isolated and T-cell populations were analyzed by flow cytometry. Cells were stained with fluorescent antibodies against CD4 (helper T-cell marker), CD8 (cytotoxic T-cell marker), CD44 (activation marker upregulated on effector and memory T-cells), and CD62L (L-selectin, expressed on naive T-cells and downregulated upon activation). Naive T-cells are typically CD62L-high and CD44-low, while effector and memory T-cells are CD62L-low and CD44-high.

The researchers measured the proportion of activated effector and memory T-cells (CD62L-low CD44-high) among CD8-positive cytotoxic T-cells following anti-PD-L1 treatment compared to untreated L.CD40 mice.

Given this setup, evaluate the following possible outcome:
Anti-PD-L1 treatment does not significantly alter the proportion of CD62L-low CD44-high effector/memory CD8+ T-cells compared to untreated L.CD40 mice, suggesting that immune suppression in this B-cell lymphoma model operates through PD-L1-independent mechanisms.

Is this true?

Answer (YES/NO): NO